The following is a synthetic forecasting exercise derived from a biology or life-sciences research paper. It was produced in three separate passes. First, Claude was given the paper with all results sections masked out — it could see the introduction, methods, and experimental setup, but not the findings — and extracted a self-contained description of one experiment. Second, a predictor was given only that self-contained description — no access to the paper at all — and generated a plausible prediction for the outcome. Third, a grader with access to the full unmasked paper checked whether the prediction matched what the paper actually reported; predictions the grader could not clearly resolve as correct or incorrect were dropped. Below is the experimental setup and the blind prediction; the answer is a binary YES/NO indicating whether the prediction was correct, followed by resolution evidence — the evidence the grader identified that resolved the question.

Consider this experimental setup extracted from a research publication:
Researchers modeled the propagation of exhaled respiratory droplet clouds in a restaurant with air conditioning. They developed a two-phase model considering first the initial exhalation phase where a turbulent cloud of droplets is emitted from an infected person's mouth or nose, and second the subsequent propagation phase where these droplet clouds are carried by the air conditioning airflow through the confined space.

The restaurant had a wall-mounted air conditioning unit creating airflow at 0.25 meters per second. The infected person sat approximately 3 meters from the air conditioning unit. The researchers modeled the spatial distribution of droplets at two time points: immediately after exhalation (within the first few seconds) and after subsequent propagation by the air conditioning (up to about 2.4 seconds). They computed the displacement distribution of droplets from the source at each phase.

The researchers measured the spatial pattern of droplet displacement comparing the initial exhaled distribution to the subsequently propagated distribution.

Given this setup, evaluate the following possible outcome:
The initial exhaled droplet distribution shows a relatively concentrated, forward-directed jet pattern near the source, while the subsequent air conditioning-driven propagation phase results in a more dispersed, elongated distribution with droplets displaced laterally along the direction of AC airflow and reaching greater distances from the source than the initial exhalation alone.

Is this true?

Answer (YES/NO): NO